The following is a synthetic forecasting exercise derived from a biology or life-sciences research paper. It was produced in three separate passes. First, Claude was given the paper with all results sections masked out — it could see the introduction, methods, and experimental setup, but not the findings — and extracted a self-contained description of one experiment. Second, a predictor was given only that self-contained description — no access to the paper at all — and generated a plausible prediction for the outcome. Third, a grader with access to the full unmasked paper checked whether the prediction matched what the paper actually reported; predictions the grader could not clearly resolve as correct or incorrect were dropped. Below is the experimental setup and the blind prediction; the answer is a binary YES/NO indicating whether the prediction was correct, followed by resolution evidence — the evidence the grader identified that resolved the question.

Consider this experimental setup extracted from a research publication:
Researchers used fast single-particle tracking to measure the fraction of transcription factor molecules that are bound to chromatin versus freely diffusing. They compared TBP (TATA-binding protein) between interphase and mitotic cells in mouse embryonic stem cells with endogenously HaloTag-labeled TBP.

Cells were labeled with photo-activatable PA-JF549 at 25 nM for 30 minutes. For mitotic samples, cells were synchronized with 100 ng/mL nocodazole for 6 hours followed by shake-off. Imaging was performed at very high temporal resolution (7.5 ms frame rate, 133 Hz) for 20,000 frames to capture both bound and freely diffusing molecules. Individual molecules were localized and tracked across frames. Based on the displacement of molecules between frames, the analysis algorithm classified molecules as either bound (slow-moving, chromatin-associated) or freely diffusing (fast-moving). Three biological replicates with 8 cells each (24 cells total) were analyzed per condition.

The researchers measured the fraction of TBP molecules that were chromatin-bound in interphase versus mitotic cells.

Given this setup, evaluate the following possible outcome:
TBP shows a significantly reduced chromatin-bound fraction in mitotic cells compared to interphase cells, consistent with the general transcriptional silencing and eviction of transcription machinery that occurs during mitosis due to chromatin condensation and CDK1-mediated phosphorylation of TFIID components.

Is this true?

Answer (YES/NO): NO